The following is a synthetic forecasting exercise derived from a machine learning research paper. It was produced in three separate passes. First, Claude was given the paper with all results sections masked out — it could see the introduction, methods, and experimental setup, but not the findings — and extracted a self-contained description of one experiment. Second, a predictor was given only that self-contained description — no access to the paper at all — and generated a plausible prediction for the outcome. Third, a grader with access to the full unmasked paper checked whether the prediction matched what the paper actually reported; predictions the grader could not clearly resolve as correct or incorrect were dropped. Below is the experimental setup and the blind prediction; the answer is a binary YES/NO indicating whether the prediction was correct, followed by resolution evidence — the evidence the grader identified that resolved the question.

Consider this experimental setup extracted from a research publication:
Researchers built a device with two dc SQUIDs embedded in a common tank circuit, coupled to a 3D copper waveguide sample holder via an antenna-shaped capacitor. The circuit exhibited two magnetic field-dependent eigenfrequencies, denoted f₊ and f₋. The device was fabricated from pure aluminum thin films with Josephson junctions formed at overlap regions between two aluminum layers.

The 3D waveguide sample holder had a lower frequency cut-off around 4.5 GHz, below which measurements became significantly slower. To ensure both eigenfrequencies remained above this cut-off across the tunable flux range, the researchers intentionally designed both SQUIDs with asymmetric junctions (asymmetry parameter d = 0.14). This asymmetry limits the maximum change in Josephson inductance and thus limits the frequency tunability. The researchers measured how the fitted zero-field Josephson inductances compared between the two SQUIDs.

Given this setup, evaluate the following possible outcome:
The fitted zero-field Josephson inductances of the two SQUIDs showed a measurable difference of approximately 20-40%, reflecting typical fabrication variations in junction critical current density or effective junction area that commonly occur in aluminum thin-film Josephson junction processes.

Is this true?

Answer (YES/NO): NO